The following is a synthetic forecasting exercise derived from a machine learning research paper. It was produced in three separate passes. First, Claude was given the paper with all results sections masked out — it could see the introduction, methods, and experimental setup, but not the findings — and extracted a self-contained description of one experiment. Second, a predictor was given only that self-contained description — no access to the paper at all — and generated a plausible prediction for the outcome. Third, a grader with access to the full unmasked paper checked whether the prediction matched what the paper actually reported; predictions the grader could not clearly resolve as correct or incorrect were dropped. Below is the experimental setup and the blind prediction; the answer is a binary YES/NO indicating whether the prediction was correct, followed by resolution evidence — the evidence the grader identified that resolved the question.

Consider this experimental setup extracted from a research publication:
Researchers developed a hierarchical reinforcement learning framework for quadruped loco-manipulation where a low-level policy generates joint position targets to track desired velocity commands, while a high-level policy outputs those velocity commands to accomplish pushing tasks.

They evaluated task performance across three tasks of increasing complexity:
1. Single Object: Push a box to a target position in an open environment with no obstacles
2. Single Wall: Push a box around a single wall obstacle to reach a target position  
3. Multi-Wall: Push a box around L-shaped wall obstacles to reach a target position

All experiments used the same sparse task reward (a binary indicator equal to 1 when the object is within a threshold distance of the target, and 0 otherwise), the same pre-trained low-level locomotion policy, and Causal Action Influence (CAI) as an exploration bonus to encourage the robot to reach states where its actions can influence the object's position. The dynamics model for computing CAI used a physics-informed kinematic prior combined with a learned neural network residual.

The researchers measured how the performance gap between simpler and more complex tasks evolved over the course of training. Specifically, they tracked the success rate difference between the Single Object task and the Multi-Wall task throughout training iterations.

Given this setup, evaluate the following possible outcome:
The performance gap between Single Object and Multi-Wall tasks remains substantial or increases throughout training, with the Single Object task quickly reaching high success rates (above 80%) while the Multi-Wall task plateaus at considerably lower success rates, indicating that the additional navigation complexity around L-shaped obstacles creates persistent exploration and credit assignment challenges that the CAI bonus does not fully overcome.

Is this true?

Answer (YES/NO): NO